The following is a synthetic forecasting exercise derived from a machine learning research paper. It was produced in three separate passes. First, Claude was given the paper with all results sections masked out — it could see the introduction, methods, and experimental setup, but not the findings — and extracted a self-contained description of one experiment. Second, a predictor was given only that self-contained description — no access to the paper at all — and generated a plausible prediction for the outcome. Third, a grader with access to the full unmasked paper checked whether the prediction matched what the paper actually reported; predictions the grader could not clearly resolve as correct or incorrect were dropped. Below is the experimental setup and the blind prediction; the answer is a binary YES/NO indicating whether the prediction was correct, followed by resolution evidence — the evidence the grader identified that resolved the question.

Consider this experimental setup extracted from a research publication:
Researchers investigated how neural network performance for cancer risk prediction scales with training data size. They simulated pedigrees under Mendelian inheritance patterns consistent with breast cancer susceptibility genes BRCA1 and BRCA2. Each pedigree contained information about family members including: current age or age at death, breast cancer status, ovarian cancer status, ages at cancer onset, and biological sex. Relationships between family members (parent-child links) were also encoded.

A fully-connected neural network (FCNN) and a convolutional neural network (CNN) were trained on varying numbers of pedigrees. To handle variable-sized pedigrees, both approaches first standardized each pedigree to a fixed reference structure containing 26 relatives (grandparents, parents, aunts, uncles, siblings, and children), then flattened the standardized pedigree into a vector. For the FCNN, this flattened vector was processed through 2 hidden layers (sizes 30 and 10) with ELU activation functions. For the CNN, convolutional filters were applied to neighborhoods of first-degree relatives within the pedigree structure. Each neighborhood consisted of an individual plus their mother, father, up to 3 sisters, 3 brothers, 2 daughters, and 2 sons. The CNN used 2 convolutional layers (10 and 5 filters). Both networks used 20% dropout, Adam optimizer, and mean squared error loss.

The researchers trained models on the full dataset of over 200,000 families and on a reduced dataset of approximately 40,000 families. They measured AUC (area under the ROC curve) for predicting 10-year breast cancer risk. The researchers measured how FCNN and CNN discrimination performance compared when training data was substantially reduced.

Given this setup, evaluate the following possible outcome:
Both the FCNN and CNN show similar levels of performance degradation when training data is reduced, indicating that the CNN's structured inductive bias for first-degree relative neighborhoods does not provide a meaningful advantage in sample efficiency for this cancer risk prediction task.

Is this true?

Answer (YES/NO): NO